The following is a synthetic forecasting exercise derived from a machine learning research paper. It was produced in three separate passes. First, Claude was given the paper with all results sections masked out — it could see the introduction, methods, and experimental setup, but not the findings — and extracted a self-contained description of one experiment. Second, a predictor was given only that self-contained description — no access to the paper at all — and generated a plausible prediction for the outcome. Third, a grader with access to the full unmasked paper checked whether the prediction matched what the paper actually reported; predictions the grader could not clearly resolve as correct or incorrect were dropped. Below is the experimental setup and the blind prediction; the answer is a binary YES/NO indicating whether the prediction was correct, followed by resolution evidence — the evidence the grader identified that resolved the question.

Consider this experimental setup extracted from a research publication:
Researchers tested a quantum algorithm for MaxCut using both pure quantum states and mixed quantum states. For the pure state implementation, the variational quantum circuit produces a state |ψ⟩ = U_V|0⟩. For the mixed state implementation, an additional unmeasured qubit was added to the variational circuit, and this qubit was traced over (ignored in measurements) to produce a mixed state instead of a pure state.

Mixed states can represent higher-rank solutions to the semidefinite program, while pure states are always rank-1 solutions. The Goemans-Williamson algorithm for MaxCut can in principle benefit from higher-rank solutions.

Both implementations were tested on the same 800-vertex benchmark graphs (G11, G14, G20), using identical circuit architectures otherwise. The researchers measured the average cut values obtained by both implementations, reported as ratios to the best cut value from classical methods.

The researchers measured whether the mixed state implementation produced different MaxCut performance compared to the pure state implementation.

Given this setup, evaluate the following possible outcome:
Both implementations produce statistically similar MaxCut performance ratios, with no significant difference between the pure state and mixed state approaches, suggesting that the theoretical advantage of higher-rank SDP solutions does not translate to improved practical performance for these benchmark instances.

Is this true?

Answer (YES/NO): NO